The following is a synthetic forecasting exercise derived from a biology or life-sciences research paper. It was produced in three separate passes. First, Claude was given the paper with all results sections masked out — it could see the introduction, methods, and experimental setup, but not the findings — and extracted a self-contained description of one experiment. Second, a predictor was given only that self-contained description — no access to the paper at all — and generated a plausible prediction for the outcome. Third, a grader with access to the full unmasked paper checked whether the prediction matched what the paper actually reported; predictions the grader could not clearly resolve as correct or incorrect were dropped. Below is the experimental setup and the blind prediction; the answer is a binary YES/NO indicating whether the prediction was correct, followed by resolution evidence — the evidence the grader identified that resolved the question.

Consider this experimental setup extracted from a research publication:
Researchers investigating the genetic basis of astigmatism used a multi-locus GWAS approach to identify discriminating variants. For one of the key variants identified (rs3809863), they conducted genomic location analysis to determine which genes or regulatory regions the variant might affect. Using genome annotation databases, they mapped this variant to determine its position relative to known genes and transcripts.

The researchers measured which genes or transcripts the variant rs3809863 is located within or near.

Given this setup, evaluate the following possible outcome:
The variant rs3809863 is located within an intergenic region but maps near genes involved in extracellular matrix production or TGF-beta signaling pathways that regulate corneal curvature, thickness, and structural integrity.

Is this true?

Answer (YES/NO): NO